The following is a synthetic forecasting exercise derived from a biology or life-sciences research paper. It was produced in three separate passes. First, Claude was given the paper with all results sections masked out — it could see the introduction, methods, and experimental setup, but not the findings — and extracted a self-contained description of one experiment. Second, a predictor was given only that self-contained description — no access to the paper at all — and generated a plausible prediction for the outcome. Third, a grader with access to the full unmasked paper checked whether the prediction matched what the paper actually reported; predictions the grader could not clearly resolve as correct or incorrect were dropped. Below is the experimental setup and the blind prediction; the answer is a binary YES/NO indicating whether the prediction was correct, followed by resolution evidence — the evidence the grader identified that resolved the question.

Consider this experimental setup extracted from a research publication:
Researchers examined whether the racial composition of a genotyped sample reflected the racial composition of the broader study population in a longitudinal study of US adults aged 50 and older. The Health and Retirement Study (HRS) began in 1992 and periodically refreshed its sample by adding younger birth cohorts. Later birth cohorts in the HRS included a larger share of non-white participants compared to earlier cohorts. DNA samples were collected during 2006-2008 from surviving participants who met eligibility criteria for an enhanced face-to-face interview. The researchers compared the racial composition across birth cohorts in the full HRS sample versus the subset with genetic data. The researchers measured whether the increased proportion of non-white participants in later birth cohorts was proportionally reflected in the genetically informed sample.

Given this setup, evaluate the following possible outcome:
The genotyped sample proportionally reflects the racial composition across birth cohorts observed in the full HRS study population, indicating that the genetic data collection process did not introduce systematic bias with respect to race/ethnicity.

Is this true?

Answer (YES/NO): NO